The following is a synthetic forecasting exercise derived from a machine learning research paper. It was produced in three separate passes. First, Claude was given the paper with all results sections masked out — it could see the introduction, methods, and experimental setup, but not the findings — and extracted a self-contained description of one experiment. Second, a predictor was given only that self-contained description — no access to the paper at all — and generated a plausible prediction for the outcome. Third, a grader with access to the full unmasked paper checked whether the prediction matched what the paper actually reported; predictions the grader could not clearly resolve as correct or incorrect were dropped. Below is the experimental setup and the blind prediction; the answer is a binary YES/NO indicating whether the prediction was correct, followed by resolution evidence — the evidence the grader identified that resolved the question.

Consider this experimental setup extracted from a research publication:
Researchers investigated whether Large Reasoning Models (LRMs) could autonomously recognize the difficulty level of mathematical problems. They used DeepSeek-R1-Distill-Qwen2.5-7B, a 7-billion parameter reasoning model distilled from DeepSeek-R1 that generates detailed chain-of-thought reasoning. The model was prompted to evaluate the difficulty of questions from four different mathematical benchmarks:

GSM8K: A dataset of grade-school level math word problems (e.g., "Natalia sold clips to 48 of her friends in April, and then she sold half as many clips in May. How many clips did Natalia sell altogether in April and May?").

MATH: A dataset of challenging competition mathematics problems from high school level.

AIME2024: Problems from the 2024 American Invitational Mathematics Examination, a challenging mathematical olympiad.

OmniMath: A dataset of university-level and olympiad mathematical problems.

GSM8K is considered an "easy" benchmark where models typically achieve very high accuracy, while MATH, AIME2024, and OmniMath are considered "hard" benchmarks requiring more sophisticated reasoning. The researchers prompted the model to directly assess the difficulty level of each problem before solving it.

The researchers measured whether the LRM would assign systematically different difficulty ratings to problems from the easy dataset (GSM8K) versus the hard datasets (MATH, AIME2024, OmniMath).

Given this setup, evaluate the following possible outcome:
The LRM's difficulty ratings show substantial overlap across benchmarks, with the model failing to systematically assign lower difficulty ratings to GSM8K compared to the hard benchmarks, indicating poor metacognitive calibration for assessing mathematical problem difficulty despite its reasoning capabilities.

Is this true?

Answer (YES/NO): YES